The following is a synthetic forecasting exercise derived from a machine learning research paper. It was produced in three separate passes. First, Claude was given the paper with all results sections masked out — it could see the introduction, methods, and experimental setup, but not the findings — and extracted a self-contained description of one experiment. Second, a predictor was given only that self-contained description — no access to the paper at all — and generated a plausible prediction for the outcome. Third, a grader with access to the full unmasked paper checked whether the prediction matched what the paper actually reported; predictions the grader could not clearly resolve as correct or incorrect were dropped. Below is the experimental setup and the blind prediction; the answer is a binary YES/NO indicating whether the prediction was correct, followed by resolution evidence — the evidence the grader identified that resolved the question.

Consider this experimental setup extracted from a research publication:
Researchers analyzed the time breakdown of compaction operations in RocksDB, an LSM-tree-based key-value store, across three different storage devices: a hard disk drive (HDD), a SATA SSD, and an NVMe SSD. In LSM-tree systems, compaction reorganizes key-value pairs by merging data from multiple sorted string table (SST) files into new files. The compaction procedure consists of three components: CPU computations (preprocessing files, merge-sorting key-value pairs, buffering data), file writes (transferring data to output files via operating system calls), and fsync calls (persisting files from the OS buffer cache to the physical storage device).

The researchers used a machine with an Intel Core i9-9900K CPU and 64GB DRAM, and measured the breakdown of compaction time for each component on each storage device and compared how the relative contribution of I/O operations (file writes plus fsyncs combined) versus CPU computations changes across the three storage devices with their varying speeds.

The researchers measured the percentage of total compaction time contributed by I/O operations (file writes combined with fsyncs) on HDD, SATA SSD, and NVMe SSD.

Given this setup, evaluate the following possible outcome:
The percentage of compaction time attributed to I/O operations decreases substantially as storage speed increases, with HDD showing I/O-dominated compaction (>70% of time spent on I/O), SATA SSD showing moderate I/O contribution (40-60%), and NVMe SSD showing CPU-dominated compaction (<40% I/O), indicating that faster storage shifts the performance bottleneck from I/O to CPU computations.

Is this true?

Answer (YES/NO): NO